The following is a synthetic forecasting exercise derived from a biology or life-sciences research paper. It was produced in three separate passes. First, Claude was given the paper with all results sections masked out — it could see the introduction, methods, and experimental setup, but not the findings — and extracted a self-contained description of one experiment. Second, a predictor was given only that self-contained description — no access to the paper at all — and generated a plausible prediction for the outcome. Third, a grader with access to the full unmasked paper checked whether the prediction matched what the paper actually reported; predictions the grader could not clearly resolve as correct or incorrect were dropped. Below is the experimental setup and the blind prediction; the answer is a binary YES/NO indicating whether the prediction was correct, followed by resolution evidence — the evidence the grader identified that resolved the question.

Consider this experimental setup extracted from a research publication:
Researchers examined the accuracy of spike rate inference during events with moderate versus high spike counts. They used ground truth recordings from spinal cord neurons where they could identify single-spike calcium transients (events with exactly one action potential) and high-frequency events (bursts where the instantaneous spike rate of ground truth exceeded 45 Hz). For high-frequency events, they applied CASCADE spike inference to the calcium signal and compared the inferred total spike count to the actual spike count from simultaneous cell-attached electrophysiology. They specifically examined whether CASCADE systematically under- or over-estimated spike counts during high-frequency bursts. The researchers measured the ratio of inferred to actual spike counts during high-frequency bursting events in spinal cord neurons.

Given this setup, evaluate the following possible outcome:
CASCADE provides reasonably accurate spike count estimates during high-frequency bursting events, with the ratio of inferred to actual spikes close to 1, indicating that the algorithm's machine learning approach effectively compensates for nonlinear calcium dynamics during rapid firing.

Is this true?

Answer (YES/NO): NO